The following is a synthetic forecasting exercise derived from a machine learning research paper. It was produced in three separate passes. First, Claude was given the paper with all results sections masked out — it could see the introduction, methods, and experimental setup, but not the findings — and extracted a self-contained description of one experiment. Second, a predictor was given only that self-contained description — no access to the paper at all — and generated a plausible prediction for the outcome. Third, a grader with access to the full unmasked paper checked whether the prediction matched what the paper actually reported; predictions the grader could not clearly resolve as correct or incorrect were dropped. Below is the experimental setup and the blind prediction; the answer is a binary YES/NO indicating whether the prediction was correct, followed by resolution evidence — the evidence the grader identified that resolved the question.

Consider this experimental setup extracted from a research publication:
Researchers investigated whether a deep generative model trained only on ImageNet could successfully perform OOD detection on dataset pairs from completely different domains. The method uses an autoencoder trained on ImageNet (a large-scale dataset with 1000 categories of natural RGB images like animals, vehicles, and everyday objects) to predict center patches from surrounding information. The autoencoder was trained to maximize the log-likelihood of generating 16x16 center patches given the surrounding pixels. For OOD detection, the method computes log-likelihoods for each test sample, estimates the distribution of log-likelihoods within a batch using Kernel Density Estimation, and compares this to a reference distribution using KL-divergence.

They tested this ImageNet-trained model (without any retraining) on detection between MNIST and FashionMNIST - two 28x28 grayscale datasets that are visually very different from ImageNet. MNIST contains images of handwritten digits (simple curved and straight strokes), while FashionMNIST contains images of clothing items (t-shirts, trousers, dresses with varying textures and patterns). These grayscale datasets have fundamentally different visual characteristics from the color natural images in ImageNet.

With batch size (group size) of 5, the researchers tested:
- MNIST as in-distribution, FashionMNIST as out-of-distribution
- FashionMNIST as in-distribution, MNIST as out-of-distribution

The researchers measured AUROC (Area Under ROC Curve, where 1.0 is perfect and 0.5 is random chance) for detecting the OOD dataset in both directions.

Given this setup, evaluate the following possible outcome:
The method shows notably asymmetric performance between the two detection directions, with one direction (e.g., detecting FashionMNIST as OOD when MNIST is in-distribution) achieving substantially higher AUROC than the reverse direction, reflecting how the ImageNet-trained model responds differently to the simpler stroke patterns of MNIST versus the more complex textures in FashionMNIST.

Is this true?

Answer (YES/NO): NO